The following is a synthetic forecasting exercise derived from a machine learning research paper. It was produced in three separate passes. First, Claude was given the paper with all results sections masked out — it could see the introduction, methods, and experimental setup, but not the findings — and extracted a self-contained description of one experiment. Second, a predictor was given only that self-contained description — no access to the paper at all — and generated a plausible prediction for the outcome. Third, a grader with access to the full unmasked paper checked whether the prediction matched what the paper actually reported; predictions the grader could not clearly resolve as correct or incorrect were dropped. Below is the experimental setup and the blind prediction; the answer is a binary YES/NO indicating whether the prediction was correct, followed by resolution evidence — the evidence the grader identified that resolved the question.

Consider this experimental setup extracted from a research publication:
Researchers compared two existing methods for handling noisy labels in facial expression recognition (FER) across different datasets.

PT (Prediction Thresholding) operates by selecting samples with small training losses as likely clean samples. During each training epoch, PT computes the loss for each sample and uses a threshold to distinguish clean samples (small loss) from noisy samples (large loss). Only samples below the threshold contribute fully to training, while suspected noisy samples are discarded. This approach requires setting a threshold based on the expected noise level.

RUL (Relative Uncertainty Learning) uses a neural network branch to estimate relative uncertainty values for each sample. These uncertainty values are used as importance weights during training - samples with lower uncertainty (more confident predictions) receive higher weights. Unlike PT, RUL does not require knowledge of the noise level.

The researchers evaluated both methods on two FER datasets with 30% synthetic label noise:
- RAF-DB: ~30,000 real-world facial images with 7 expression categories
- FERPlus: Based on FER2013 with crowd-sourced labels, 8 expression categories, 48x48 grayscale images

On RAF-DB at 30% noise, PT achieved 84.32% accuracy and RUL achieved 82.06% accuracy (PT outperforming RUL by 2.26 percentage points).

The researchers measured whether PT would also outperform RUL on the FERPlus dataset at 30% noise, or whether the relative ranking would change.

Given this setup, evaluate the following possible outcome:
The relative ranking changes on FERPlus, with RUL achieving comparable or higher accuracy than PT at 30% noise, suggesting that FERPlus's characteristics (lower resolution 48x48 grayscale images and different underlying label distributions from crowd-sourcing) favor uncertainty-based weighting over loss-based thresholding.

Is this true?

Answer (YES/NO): YES